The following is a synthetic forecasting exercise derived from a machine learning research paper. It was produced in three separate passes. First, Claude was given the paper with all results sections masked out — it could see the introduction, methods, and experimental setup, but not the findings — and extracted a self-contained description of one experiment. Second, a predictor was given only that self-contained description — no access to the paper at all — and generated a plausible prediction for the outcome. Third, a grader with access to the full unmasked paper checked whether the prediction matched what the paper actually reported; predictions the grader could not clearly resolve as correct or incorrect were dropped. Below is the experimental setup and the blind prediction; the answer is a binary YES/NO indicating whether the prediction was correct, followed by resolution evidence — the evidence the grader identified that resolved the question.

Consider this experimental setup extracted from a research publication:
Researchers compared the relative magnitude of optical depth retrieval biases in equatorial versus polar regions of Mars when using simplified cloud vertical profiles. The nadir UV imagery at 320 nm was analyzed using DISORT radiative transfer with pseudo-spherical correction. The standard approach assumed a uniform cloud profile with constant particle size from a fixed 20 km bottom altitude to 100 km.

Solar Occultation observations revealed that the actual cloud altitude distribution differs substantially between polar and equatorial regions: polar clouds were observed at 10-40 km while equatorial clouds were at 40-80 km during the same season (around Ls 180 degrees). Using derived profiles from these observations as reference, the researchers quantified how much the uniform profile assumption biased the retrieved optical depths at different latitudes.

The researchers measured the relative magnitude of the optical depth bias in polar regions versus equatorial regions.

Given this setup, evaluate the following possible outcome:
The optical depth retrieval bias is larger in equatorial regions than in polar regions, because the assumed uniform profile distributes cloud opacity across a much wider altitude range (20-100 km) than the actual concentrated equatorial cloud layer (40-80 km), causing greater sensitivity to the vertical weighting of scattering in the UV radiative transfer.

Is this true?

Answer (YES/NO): NO